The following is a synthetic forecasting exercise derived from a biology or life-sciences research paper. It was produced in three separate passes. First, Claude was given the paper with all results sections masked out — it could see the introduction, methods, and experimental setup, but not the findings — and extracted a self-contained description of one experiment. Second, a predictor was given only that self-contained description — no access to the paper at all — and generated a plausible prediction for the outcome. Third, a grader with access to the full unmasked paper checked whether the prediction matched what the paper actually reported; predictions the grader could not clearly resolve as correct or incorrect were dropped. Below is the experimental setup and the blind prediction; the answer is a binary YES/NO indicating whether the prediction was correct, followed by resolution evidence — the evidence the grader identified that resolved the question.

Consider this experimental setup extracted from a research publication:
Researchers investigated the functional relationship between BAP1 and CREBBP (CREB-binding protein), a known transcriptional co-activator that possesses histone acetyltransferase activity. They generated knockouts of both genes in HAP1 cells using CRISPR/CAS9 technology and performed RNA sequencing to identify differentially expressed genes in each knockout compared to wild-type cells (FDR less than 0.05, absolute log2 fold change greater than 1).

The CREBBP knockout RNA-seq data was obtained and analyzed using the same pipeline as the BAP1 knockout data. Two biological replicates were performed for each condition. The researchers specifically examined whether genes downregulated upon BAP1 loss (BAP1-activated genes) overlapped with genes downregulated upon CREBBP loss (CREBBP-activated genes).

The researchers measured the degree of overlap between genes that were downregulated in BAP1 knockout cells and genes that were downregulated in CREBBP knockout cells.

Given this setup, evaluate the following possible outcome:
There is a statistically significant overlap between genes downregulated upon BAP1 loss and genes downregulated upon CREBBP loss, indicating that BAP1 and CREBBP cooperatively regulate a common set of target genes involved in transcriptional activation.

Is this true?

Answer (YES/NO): YES